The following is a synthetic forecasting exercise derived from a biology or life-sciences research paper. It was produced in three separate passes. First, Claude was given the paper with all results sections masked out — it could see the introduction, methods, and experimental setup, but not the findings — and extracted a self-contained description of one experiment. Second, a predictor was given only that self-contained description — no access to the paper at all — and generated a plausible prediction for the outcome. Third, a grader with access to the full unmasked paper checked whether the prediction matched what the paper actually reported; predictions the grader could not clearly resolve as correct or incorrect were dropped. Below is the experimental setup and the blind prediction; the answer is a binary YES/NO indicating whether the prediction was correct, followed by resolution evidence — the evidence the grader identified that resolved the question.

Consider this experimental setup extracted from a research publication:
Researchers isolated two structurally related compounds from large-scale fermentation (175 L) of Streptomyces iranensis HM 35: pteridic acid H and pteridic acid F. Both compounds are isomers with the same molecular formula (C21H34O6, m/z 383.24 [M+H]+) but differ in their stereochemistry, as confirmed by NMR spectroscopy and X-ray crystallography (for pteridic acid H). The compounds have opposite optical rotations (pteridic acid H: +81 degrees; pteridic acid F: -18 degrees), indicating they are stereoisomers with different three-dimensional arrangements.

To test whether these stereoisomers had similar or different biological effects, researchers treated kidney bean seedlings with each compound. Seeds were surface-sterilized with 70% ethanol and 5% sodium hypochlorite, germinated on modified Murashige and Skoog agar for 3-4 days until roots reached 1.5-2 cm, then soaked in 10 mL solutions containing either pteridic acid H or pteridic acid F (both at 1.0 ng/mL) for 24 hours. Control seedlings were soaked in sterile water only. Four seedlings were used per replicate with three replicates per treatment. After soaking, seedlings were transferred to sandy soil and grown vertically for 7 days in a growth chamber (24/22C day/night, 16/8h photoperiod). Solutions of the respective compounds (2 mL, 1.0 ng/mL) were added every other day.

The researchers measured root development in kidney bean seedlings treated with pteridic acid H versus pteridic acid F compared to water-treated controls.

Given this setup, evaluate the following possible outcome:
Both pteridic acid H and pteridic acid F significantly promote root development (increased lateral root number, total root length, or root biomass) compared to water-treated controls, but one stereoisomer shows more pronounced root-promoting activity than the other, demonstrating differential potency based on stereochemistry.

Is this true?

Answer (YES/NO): NO